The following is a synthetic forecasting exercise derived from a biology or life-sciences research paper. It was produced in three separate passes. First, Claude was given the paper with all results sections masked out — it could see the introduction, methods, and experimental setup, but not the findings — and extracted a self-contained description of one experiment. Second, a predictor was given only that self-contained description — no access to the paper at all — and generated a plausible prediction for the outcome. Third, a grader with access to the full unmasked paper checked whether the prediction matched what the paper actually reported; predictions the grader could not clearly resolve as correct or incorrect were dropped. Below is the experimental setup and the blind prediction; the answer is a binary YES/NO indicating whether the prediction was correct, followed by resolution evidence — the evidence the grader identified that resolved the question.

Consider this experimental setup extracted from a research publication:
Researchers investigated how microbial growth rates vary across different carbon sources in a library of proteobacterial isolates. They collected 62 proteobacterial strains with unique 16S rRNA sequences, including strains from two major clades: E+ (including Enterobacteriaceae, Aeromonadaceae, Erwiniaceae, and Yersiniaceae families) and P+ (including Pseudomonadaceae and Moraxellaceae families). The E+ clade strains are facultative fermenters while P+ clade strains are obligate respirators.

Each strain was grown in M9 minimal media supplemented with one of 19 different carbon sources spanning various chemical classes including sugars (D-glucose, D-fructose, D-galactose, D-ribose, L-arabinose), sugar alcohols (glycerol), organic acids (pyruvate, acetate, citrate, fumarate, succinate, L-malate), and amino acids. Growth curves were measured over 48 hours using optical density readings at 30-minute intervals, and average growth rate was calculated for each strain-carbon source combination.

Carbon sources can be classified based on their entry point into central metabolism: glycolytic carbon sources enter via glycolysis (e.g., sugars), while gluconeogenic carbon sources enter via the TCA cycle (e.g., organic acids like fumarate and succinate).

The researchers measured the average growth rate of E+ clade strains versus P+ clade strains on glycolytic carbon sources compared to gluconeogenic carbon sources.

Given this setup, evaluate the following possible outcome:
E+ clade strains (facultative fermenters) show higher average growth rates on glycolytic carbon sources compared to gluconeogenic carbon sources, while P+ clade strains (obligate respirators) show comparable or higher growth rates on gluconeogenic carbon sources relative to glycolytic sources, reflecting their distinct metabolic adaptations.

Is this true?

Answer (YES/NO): YES